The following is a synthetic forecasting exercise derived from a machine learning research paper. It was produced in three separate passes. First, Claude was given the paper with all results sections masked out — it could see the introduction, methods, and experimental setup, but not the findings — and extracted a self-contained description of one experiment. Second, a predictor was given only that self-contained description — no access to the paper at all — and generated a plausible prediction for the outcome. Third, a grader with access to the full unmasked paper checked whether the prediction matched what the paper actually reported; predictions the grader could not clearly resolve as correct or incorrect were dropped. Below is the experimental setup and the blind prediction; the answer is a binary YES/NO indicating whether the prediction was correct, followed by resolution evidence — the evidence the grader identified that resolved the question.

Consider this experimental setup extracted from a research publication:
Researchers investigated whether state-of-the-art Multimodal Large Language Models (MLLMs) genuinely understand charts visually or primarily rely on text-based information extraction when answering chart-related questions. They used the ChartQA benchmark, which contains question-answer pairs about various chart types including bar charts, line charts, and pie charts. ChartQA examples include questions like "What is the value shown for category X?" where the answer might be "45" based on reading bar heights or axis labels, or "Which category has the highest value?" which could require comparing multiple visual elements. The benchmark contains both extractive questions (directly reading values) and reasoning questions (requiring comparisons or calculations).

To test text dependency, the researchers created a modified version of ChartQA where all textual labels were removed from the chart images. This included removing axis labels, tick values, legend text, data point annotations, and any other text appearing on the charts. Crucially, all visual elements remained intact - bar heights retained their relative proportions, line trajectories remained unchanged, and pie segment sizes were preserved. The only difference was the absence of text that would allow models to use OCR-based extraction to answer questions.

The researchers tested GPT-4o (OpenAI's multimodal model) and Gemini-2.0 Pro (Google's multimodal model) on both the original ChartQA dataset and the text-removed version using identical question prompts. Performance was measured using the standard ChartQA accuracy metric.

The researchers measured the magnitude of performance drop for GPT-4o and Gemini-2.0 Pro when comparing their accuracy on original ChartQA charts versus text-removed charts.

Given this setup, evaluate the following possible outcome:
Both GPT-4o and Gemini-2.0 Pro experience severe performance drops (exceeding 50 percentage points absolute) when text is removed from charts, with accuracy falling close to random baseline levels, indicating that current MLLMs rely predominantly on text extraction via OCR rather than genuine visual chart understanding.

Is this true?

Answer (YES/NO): NO